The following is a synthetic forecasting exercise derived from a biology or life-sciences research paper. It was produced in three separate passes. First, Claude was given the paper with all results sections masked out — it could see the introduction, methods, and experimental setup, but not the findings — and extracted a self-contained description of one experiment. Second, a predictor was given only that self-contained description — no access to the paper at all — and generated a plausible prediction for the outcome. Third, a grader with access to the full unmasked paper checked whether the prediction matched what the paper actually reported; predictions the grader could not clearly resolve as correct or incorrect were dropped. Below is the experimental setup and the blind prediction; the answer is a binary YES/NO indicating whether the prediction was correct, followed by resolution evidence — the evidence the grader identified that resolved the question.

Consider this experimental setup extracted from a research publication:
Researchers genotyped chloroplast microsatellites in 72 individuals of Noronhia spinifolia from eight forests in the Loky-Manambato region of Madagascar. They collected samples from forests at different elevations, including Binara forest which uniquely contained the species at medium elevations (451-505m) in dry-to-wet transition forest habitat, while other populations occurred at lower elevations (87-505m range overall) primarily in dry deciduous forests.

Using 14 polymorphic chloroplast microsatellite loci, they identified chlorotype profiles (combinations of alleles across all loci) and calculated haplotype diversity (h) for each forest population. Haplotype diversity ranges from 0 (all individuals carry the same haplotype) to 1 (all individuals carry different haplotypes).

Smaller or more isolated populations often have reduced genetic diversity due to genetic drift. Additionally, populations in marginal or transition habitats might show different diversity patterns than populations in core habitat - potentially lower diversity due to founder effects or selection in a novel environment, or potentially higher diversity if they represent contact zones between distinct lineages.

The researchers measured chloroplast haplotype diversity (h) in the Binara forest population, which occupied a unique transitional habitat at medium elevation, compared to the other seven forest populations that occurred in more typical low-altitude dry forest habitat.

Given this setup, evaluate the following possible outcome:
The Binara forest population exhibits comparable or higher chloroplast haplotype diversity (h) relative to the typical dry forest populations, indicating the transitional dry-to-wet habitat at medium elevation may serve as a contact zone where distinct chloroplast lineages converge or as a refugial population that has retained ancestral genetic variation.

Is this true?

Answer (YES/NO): NO